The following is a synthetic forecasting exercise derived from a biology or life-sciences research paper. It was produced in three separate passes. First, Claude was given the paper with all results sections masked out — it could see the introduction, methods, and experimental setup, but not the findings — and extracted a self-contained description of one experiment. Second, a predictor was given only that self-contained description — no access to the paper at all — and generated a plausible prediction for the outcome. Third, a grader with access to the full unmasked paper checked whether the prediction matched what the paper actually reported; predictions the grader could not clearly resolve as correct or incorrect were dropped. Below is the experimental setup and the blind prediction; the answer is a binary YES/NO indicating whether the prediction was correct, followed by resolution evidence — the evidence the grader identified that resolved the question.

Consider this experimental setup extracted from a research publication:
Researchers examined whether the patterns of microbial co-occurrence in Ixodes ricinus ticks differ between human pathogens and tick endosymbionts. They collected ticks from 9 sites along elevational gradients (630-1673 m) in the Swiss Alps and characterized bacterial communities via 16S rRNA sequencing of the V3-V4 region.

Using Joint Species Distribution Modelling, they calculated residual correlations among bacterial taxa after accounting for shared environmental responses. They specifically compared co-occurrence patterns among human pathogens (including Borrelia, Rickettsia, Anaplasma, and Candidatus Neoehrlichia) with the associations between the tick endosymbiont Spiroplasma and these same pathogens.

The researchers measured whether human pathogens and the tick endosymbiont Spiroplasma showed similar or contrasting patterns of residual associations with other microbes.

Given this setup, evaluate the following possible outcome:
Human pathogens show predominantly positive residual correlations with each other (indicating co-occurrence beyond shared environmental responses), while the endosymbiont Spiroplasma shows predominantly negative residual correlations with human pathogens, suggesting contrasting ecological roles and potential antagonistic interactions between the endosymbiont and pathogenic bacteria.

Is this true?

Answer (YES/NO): YES